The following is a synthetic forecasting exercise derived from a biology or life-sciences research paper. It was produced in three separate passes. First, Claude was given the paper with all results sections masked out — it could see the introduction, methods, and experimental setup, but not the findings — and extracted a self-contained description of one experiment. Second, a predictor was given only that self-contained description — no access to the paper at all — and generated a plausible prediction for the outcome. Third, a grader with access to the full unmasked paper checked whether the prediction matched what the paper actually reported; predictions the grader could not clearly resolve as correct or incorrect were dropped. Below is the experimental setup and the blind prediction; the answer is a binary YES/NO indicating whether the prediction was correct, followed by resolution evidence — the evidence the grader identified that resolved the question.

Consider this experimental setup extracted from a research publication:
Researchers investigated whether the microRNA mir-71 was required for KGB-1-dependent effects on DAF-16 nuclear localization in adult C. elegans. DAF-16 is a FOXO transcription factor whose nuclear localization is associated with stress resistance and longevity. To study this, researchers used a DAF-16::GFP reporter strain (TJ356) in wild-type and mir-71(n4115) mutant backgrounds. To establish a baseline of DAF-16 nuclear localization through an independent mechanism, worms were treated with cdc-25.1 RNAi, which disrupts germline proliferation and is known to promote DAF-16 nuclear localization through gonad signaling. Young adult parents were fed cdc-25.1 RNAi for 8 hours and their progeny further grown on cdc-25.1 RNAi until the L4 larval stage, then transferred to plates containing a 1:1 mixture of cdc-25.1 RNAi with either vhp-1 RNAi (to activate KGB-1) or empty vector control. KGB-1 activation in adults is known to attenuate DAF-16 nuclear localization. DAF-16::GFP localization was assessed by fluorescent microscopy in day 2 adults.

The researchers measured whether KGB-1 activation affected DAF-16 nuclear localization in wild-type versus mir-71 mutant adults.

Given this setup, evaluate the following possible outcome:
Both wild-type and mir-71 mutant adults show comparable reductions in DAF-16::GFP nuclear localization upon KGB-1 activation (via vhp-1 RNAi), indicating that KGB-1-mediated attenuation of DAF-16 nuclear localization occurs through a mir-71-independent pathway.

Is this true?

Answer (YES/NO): NO